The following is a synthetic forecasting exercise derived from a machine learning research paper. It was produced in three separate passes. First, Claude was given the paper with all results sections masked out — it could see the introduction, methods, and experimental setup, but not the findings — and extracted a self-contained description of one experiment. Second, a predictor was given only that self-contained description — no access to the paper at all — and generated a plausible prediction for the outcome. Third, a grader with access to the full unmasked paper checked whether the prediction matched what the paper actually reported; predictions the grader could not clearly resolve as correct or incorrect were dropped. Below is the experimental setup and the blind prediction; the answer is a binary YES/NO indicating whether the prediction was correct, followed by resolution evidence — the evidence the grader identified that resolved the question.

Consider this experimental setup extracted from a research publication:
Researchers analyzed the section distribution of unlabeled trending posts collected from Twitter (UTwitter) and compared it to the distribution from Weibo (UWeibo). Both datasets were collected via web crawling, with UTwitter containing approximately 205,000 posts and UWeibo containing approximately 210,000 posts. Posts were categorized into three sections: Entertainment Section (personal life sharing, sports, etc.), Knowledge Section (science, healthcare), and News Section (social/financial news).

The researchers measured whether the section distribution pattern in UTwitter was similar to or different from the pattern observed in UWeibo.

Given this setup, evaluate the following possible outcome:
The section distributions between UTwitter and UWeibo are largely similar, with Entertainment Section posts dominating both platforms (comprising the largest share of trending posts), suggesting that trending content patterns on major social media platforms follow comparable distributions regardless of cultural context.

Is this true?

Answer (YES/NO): YES